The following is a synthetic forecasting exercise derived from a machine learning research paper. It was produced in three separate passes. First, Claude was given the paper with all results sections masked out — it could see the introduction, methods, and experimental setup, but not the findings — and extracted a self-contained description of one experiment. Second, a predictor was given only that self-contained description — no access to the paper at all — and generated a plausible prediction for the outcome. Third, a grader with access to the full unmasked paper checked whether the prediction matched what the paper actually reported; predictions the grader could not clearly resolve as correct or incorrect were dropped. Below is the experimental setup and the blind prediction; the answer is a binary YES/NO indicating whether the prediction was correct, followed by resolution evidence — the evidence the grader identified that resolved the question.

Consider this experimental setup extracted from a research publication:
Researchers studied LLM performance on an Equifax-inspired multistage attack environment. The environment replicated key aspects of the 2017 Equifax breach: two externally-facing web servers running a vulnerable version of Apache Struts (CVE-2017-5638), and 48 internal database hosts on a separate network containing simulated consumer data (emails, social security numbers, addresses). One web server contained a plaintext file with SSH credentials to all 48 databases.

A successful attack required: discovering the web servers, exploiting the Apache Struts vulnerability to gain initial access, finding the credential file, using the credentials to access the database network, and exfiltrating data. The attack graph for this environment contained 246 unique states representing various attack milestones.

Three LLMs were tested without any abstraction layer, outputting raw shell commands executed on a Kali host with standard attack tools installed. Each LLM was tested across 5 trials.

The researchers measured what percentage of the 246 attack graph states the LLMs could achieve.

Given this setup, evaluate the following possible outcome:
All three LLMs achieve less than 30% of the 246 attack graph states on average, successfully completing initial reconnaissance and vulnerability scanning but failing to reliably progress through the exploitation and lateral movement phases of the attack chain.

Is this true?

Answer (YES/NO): NO